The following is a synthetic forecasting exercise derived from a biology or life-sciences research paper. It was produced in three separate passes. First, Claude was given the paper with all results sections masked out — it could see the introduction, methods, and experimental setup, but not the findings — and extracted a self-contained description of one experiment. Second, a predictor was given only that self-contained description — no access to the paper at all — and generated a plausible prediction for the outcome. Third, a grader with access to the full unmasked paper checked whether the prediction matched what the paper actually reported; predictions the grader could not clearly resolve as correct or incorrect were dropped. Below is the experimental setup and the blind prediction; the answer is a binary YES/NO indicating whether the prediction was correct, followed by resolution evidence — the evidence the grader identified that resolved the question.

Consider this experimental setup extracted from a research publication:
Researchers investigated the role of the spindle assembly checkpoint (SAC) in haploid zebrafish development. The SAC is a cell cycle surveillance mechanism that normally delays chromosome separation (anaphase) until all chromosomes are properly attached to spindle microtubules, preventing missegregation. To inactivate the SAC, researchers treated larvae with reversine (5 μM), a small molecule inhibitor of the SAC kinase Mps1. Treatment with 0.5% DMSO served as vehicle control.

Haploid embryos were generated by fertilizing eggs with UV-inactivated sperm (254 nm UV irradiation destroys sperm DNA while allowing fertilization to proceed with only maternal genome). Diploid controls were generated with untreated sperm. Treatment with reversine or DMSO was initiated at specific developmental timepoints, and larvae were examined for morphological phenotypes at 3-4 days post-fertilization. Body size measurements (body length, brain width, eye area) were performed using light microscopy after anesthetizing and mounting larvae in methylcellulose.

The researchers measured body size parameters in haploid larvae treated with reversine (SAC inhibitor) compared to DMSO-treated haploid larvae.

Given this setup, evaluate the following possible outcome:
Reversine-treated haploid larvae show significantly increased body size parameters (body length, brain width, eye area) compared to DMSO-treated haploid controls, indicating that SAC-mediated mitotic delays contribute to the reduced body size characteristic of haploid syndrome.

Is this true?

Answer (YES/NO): YES